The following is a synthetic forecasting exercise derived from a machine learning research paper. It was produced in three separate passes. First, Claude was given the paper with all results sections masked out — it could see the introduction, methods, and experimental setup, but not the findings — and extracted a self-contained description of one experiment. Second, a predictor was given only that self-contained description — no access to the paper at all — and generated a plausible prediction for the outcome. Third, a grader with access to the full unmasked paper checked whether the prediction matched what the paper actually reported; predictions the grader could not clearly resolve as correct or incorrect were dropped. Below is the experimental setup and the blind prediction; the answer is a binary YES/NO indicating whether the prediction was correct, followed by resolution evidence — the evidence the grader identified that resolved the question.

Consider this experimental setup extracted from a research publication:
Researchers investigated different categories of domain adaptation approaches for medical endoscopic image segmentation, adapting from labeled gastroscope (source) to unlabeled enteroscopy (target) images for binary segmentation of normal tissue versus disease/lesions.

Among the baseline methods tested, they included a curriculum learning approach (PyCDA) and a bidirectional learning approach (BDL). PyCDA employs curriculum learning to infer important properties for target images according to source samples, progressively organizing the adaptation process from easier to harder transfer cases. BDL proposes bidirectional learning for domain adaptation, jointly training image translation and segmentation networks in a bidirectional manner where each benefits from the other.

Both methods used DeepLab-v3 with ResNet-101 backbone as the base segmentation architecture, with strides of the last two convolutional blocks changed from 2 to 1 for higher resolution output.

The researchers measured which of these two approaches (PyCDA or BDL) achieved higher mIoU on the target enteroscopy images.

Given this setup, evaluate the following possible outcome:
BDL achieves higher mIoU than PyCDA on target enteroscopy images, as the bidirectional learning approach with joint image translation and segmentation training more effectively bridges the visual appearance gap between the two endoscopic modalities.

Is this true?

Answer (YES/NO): NO